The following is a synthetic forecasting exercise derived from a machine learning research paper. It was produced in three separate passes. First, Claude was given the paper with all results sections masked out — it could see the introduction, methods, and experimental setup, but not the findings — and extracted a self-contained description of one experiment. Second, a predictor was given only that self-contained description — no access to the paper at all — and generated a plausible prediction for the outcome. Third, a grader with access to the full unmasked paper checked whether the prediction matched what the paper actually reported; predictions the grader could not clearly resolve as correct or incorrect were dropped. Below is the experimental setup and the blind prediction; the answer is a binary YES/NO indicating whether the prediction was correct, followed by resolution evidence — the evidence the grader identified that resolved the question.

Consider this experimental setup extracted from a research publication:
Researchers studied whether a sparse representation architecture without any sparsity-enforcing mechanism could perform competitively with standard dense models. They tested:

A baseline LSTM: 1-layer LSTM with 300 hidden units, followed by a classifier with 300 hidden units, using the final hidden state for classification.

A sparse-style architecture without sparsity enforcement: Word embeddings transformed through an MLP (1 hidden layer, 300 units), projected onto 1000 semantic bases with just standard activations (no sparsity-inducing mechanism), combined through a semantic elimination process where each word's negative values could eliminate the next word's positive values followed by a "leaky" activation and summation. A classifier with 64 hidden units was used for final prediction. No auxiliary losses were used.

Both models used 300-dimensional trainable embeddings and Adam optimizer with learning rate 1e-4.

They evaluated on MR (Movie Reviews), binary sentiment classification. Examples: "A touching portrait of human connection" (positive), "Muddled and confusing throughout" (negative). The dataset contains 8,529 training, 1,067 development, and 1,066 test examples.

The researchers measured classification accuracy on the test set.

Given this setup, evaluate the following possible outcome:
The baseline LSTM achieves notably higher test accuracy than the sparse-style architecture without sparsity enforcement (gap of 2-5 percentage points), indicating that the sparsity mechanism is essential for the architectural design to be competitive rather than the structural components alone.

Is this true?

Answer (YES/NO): YES